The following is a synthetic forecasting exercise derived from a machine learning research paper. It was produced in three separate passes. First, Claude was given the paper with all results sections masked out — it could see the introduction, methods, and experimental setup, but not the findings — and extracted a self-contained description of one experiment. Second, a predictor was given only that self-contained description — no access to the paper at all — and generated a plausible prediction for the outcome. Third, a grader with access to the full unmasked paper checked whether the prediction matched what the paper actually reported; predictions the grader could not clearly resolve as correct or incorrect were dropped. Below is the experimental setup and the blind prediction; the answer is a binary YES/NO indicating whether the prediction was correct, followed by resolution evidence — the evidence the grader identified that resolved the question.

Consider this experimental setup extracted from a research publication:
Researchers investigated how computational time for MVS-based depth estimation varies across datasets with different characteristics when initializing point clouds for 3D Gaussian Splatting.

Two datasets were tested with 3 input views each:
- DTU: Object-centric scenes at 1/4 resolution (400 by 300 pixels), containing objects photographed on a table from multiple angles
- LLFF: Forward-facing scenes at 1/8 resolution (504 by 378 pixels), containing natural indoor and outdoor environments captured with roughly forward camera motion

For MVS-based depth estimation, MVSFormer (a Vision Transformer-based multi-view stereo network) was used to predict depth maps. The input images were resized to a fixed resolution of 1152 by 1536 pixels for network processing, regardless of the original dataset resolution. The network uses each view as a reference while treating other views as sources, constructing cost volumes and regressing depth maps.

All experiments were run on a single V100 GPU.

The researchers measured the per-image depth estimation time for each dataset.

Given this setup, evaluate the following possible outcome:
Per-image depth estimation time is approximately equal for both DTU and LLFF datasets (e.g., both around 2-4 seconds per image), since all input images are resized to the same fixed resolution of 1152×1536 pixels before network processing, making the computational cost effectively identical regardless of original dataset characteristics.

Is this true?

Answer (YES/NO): NO